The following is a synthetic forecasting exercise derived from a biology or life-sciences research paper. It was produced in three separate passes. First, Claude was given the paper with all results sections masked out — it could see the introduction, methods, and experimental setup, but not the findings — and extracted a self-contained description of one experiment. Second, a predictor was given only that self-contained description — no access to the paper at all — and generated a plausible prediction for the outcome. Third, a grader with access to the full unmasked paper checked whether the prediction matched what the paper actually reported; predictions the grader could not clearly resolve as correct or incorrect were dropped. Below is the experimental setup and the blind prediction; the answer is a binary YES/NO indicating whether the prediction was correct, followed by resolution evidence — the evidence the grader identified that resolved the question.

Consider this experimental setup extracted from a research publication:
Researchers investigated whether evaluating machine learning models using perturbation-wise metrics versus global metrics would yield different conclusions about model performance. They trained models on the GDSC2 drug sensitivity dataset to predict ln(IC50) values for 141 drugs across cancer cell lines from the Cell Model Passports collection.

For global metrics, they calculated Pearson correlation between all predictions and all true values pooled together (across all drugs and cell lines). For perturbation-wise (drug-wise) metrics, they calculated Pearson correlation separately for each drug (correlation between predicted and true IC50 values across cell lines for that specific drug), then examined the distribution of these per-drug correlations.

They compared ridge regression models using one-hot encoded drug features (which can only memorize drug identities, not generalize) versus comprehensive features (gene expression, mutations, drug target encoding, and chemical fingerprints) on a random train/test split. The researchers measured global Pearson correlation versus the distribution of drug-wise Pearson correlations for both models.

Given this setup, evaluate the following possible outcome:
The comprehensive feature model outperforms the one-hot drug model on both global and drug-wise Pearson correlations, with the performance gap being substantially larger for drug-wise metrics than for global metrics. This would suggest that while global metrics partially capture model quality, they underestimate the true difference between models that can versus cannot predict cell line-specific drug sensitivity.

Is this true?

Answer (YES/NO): NO